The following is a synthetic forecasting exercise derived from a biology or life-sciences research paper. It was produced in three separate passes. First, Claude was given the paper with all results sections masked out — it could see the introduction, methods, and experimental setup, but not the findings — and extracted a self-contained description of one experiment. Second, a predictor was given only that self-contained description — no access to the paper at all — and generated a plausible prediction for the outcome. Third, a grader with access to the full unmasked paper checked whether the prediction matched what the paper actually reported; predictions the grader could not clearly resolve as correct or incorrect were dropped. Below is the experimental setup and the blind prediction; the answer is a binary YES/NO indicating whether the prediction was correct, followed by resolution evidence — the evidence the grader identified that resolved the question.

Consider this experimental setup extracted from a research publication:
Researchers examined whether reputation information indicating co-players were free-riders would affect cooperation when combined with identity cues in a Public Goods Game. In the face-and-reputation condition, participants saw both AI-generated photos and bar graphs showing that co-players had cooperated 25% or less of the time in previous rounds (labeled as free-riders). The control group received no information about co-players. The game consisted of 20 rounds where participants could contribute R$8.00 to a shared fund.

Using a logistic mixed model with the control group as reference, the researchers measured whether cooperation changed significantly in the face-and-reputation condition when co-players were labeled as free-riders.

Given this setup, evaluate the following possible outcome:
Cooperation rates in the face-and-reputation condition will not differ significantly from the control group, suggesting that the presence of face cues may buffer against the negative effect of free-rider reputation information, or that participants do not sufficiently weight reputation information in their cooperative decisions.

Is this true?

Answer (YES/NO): YES